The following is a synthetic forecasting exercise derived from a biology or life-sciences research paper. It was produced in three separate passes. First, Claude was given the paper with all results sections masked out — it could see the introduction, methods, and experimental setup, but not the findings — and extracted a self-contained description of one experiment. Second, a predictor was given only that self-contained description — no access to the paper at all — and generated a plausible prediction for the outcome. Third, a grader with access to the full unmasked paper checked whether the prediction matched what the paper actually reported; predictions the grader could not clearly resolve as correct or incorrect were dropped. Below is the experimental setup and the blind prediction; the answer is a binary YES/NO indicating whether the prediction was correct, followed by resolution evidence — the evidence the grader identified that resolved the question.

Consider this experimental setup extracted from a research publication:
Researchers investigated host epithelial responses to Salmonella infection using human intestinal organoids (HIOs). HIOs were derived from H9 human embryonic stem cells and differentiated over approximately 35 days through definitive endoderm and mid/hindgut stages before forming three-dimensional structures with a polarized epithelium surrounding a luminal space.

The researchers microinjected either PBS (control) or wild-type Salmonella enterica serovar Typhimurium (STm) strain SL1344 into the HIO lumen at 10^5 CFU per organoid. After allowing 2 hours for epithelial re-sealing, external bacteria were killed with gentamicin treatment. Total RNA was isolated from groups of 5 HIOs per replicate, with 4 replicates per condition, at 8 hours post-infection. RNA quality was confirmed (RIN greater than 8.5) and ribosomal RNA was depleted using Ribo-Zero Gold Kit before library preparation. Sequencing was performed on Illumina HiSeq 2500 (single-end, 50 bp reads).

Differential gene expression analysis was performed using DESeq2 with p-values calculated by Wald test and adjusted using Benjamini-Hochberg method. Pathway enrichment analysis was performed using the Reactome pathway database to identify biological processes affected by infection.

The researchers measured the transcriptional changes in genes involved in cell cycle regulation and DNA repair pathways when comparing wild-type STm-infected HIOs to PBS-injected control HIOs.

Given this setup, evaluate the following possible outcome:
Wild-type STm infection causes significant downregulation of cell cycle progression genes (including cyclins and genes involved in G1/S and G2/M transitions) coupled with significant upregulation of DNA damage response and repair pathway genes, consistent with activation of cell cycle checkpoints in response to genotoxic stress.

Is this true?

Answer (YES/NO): NO